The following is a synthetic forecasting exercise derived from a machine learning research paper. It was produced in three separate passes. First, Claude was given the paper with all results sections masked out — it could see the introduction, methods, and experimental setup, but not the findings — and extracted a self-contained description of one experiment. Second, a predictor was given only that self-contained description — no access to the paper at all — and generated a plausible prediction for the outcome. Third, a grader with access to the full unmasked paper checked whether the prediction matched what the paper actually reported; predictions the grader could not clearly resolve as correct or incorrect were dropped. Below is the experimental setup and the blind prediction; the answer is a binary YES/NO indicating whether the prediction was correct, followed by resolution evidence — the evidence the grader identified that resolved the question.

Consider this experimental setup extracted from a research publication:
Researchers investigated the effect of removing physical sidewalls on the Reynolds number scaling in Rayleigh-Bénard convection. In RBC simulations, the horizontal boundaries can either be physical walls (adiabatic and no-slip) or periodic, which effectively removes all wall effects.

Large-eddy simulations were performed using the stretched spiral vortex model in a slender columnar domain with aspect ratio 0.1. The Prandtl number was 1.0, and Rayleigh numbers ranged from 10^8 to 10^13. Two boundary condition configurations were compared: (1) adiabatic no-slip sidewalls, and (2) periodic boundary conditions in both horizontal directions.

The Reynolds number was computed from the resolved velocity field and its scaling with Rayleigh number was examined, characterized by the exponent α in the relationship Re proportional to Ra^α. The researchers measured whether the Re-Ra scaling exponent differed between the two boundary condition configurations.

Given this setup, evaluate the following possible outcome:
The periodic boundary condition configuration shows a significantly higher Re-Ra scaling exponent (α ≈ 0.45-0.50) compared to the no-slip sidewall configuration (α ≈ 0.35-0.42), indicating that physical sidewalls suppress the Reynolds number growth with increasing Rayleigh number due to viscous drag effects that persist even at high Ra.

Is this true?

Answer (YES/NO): NO